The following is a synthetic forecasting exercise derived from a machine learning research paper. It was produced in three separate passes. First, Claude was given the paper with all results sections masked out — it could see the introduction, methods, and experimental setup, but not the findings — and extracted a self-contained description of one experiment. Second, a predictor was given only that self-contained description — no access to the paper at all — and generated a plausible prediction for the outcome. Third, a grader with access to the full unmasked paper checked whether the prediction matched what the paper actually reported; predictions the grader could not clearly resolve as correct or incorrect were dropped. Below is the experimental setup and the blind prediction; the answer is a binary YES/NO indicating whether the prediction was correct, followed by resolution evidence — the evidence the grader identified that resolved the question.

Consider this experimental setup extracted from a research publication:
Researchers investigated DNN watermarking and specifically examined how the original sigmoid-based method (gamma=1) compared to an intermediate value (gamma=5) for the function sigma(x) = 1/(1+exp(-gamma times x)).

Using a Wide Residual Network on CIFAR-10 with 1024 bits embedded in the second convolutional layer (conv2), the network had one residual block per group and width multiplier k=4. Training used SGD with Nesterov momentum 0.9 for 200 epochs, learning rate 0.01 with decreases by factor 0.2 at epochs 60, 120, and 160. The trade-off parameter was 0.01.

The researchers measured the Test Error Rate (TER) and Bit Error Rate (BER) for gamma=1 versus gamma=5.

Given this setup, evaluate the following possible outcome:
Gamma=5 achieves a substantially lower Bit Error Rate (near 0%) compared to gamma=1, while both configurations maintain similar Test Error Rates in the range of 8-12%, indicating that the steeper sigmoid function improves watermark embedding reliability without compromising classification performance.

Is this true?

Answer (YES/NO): NO